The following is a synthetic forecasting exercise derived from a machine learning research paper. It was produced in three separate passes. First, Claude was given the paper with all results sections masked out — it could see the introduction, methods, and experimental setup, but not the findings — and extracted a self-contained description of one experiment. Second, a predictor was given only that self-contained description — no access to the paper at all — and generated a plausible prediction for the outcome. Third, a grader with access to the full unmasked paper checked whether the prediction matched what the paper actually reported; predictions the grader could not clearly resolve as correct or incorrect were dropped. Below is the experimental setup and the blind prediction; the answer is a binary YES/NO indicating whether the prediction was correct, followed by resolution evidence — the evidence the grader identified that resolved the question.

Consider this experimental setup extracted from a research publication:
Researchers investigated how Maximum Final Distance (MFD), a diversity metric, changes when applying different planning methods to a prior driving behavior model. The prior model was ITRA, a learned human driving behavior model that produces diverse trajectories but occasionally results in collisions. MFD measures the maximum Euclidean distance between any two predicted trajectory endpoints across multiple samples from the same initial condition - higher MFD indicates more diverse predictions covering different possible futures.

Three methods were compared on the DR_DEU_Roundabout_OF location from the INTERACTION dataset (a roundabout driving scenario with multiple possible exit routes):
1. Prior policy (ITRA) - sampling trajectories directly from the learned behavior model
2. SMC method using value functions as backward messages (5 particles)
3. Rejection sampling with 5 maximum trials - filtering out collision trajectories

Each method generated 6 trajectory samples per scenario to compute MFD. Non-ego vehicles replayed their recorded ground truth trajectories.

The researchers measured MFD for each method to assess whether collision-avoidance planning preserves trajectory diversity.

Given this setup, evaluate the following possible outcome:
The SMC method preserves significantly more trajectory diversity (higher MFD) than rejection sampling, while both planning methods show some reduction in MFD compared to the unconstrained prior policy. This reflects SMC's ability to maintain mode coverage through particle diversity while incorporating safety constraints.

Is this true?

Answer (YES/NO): NO